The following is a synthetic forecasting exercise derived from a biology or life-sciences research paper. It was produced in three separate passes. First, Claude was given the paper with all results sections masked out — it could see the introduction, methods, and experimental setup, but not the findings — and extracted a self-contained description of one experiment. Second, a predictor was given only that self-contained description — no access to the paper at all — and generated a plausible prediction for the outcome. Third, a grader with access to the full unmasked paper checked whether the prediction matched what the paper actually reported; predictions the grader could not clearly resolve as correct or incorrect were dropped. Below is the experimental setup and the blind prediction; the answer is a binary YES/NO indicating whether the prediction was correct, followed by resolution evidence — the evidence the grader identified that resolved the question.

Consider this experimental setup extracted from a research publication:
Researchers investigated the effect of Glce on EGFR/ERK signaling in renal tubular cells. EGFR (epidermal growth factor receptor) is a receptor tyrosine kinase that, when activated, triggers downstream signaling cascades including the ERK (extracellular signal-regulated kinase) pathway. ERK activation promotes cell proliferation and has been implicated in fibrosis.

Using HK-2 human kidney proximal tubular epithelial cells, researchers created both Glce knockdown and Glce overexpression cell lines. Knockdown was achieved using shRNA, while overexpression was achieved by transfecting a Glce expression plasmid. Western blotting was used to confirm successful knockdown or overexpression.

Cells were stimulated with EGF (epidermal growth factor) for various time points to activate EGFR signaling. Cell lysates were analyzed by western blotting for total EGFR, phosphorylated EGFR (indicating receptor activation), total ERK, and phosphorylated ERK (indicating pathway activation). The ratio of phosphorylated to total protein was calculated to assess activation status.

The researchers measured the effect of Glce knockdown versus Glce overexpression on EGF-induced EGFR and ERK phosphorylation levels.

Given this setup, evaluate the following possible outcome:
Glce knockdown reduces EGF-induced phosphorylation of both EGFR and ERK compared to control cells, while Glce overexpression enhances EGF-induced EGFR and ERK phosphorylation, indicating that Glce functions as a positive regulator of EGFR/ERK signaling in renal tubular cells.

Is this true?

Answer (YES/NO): NO